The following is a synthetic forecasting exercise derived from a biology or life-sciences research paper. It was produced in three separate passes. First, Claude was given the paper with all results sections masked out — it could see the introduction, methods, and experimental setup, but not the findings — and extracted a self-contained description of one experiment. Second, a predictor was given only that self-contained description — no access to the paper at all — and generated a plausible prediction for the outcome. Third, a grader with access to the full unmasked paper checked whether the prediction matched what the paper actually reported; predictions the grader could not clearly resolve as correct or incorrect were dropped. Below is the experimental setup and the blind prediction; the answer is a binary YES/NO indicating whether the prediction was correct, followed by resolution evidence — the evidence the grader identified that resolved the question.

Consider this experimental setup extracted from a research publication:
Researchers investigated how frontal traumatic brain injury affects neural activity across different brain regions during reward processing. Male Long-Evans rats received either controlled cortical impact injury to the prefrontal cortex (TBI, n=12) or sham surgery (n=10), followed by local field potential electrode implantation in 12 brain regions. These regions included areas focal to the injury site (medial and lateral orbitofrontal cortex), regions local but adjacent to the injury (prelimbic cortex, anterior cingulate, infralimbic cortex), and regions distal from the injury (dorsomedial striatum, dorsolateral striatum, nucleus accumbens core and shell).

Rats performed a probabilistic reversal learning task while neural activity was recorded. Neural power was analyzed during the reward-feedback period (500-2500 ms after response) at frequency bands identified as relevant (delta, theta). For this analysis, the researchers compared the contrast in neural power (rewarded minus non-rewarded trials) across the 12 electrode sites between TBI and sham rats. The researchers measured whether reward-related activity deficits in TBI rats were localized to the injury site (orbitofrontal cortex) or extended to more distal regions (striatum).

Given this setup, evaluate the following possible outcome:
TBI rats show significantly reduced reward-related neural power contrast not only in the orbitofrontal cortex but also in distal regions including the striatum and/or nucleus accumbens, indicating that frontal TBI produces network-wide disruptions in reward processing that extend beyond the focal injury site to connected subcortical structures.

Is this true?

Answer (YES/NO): YES